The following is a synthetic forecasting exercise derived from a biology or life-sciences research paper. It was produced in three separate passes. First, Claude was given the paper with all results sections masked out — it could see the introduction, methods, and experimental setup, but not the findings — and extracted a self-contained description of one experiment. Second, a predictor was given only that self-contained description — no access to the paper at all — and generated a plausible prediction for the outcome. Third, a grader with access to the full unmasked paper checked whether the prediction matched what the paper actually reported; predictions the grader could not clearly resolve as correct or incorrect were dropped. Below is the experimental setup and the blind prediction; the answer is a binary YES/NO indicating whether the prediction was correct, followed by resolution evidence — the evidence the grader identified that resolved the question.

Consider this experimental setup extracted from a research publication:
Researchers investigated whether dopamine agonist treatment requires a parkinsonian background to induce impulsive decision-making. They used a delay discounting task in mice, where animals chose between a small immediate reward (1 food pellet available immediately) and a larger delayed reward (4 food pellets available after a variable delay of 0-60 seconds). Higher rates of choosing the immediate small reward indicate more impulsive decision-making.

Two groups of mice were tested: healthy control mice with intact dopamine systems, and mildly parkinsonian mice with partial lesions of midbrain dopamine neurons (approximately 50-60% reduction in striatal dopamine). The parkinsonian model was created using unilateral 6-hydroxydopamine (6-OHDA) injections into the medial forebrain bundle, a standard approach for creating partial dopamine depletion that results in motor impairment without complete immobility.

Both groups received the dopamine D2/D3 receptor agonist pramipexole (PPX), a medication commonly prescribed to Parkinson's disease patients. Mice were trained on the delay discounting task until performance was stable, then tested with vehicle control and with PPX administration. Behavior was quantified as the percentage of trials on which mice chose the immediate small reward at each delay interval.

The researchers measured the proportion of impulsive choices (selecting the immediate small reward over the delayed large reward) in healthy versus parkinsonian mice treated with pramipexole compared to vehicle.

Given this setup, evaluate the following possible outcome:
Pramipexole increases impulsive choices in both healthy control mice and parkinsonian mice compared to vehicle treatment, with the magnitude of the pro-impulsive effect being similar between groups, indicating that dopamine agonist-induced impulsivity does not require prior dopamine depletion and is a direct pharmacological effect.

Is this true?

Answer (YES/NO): NO